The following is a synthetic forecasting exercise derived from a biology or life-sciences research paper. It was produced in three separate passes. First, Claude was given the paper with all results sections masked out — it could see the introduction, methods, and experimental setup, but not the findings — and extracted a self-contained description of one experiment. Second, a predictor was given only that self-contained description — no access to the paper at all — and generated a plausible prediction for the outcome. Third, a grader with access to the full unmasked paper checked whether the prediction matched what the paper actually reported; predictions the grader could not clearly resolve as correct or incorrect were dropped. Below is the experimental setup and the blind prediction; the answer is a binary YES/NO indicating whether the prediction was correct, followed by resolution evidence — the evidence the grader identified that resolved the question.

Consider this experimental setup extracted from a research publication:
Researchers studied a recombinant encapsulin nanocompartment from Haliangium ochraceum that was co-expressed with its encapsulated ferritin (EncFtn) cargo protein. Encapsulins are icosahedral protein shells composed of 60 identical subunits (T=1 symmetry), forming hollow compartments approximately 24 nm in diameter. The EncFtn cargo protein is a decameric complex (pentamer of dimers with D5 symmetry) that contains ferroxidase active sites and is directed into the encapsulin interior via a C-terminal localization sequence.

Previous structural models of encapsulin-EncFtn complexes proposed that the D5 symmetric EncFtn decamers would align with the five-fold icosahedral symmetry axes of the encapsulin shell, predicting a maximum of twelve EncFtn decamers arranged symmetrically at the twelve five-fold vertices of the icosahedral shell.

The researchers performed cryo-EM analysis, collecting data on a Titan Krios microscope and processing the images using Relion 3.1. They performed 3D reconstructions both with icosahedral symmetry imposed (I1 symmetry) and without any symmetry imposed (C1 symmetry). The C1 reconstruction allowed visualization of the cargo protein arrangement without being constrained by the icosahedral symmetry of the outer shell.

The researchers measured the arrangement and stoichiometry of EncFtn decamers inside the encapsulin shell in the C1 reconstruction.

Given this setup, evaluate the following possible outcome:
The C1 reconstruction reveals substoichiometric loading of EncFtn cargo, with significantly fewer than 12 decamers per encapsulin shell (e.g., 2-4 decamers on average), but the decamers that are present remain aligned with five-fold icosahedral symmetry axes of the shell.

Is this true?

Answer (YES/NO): NO